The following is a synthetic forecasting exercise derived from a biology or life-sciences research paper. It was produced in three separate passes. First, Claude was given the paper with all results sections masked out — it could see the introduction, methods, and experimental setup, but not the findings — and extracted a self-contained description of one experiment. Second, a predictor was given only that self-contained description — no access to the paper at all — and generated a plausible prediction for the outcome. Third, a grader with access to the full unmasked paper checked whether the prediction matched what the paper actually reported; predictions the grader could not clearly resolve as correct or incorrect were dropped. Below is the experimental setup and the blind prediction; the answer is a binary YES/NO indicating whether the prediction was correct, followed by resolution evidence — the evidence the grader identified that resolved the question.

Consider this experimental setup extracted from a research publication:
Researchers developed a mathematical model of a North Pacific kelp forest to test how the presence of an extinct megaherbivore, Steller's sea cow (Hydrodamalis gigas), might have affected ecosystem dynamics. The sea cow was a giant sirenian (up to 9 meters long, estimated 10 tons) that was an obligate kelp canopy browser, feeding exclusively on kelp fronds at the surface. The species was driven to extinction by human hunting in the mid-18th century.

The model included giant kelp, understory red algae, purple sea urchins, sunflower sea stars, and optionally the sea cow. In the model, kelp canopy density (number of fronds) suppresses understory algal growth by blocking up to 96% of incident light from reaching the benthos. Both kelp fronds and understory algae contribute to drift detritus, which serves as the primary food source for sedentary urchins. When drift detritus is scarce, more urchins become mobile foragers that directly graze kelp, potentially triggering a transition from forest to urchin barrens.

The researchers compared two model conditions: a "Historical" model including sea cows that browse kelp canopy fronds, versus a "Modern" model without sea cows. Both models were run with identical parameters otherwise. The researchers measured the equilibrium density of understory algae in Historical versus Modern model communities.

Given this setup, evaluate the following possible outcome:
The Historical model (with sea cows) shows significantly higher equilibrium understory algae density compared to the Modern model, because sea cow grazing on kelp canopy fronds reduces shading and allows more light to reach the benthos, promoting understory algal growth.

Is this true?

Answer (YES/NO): NO